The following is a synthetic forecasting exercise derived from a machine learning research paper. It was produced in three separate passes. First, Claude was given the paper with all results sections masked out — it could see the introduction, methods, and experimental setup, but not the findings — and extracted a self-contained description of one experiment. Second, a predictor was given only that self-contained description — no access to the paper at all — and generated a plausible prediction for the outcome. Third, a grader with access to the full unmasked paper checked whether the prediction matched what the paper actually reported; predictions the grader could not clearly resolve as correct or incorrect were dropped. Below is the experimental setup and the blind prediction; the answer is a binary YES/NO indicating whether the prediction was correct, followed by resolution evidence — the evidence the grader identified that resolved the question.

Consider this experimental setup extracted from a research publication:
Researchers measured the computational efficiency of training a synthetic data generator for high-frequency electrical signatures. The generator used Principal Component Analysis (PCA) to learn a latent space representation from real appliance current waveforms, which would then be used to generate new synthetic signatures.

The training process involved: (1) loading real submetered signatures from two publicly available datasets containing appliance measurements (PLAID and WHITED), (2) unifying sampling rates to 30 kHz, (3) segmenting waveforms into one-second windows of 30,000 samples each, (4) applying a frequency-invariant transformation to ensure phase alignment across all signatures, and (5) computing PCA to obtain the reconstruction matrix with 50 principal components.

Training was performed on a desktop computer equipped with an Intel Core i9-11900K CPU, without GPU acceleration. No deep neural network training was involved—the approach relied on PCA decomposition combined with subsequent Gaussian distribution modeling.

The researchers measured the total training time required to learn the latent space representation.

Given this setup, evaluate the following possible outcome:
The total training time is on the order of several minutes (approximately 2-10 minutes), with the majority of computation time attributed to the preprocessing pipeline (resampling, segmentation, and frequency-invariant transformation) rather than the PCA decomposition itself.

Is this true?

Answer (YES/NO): NO